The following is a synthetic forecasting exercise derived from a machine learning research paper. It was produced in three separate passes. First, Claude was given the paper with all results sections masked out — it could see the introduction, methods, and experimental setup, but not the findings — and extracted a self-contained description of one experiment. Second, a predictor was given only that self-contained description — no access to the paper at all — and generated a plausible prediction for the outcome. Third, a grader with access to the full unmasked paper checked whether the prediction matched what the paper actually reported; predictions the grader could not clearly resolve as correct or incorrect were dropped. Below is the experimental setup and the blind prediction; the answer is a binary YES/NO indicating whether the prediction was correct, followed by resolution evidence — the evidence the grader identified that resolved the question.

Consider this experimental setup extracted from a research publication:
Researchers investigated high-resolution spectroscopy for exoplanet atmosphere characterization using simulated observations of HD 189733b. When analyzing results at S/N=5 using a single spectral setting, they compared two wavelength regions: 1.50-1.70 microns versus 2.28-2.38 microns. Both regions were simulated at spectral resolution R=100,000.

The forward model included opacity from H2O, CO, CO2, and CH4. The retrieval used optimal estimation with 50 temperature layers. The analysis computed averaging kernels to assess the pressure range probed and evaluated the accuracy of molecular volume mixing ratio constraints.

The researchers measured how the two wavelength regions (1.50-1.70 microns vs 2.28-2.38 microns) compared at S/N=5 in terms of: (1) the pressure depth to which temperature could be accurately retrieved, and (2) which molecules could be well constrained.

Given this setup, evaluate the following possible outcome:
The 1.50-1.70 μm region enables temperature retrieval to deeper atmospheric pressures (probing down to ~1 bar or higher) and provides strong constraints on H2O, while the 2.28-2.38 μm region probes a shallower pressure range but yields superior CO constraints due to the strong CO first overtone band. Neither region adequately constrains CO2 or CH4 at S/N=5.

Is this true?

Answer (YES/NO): NO